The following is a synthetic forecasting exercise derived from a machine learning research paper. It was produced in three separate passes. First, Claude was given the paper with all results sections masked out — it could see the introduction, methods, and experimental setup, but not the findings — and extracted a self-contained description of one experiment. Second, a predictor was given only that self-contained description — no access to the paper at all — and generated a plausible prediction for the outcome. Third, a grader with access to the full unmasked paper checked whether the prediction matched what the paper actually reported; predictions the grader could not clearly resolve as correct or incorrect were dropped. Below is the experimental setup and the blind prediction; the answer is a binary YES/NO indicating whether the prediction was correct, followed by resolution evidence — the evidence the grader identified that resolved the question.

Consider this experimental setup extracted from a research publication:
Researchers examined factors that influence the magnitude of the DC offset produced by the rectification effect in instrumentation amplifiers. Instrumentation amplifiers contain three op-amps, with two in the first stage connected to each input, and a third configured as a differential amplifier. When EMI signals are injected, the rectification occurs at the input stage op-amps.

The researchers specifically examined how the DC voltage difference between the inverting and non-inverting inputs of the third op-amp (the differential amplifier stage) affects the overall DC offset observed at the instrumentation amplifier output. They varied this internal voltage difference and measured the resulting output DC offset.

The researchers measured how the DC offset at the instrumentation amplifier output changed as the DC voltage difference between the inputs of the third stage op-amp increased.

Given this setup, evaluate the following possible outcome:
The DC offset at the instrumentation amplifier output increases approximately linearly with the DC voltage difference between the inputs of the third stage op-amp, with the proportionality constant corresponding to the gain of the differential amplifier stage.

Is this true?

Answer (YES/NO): NO